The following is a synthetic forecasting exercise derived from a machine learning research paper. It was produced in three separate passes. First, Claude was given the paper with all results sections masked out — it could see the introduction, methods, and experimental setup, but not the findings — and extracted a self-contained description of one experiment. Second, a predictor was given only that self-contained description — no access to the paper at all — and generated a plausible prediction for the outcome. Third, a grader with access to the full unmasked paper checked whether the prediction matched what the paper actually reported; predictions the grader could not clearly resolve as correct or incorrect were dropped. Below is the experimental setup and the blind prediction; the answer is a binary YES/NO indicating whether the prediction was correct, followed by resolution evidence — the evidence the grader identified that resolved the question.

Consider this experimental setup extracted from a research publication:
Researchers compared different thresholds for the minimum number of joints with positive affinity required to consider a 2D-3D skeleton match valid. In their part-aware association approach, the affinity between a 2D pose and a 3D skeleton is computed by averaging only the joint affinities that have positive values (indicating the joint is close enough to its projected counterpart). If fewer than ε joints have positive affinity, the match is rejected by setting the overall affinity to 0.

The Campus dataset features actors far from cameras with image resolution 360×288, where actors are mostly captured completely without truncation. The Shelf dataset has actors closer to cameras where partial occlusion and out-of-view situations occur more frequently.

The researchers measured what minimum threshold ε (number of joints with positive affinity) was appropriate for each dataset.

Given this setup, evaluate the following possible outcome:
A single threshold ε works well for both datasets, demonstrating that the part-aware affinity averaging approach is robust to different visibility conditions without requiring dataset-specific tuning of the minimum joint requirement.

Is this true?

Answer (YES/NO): NO